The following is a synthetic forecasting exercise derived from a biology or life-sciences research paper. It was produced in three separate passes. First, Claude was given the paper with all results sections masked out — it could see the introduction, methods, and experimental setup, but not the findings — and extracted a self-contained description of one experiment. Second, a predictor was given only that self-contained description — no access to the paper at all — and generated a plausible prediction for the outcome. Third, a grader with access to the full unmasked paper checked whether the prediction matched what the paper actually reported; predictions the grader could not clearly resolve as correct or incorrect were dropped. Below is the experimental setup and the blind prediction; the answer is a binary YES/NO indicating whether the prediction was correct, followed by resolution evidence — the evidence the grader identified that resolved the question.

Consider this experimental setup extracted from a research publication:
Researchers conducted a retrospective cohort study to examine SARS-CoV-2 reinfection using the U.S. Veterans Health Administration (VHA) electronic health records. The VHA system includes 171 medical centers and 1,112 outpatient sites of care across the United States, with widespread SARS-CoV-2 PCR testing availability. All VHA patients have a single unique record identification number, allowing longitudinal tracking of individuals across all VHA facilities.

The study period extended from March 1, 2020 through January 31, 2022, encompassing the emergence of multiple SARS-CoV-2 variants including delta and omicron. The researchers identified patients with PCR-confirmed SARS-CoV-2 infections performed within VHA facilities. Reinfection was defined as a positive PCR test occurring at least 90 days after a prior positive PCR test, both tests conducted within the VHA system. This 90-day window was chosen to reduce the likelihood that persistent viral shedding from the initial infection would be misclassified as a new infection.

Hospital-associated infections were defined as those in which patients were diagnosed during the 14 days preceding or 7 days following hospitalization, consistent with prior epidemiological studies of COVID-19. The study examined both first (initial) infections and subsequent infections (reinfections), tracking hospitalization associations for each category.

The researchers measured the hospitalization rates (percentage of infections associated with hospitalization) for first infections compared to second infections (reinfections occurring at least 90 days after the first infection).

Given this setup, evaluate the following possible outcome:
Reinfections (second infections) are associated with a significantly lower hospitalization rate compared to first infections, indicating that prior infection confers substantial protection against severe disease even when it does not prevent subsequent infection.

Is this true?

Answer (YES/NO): NO